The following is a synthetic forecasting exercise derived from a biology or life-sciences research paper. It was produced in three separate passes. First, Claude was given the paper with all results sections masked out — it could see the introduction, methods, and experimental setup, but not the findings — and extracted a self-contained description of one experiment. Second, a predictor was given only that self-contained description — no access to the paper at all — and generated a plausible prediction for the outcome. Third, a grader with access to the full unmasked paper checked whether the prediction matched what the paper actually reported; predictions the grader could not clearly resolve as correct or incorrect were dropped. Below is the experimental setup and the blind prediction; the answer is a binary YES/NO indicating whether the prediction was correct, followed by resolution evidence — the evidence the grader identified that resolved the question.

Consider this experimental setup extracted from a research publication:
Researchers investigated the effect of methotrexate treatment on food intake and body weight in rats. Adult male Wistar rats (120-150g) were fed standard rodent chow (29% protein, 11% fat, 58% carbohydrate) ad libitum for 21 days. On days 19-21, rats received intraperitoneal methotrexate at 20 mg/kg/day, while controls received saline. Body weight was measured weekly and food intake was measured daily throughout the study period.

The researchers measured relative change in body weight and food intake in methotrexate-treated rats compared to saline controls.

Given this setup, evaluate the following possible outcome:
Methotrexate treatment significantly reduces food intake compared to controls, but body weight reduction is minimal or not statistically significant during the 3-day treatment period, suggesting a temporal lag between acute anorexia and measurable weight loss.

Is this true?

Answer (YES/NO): NO